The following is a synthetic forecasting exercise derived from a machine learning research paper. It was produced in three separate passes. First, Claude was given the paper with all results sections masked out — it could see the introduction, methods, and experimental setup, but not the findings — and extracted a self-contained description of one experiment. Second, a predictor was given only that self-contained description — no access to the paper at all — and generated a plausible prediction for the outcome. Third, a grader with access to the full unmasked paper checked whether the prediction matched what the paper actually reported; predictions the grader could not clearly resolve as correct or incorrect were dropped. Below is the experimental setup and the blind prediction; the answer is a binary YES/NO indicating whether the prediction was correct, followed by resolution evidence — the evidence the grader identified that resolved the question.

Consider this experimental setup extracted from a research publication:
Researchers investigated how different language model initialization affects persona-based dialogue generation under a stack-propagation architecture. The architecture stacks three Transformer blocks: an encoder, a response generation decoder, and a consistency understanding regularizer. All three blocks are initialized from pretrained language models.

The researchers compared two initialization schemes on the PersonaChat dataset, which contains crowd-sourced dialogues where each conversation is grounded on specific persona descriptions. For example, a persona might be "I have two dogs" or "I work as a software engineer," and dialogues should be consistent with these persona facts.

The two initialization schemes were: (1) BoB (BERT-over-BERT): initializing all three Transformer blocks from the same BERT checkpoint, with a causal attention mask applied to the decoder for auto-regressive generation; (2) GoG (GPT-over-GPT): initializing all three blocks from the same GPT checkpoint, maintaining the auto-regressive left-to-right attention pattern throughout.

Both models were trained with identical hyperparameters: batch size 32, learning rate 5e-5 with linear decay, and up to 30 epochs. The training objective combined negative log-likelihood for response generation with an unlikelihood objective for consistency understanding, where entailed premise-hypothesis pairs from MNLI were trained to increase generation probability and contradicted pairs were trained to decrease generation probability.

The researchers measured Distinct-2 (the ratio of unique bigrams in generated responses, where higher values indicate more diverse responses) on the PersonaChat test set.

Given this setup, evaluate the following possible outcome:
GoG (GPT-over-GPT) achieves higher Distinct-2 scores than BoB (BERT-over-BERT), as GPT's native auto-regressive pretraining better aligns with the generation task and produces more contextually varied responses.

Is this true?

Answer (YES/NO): YES